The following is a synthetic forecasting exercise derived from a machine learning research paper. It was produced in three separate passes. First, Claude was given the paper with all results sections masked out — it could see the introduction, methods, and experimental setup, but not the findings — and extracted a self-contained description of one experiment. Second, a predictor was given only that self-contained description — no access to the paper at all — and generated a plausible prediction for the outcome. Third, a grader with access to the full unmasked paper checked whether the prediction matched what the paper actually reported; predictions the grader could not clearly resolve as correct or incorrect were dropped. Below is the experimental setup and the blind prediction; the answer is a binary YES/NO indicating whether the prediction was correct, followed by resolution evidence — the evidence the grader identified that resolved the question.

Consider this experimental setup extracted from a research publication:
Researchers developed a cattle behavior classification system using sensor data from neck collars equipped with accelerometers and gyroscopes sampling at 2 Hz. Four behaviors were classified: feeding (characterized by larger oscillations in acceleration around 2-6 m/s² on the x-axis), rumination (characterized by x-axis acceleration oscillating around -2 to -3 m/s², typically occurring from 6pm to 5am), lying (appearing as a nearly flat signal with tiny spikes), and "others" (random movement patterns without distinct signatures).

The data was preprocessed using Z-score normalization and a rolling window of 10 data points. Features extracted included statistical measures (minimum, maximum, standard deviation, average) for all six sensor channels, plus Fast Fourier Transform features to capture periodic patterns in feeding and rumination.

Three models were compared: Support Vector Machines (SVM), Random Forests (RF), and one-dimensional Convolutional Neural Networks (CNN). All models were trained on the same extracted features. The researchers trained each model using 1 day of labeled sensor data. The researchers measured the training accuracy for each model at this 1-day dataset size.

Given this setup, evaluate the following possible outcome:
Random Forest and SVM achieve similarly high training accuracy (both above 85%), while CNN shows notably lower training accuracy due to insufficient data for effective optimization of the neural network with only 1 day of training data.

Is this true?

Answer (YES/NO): NO